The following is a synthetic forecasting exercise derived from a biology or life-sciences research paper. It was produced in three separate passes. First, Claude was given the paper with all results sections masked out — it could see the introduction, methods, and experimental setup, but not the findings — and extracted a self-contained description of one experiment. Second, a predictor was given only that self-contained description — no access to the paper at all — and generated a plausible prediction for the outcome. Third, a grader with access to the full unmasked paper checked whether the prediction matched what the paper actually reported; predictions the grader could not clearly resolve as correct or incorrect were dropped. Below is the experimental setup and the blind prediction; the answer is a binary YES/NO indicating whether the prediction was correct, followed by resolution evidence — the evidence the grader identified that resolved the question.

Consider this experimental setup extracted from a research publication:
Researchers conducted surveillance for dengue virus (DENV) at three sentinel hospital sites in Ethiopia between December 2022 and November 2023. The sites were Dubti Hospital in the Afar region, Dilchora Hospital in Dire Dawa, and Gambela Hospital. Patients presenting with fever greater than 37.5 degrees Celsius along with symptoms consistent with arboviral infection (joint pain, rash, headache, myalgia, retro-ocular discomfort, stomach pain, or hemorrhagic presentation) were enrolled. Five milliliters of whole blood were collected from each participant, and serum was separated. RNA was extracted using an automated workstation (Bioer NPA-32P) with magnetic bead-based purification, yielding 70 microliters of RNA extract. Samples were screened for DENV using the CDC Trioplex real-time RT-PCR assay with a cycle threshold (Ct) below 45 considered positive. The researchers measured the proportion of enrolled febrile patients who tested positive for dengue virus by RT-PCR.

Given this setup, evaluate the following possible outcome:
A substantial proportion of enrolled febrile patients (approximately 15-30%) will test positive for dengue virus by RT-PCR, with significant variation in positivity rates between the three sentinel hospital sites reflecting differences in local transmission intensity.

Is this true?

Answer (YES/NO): NO